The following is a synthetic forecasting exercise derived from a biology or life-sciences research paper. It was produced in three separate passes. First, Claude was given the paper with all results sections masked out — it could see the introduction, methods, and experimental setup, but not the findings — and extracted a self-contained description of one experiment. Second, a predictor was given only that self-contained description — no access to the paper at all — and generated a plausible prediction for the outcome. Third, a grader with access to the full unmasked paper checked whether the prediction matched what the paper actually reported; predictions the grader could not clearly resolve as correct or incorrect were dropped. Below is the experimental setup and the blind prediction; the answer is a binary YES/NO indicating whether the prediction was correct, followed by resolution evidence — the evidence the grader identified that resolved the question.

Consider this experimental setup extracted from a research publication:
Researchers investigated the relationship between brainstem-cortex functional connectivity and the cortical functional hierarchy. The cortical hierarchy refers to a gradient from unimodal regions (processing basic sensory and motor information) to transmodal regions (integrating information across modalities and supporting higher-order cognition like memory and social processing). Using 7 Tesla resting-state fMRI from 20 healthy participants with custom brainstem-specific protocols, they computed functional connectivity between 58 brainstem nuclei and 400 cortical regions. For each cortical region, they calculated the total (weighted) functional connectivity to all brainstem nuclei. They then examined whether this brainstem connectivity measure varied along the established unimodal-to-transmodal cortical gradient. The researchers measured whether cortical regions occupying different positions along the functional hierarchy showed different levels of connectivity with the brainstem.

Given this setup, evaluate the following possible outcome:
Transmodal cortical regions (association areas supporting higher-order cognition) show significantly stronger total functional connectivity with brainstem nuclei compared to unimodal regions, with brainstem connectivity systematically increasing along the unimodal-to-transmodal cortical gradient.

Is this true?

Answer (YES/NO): YES